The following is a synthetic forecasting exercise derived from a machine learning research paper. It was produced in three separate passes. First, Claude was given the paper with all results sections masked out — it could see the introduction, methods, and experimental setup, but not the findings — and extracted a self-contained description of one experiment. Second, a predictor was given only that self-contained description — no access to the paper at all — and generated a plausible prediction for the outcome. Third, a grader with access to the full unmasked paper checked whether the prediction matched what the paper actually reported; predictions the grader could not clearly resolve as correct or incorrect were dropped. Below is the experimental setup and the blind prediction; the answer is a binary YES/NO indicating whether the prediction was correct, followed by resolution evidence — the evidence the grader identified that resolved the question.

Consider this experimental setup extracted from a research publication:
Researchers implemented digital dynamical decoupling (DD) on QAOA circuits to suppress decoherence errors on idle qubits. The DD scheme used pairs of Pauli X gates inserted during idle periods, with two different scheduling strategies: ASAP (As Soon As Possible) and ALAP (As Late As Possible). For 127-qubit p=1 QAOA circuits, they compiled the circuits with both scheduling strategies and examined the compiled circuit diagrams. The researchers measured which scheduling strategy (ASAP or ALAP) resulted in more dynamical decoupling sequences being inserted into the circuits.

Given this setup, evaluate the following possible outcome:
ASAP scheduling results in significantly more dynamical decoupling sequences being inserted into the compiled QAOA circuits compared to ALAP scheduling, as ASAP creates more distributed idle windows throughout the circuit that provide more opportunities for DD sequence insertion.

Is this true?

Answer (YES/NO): YES